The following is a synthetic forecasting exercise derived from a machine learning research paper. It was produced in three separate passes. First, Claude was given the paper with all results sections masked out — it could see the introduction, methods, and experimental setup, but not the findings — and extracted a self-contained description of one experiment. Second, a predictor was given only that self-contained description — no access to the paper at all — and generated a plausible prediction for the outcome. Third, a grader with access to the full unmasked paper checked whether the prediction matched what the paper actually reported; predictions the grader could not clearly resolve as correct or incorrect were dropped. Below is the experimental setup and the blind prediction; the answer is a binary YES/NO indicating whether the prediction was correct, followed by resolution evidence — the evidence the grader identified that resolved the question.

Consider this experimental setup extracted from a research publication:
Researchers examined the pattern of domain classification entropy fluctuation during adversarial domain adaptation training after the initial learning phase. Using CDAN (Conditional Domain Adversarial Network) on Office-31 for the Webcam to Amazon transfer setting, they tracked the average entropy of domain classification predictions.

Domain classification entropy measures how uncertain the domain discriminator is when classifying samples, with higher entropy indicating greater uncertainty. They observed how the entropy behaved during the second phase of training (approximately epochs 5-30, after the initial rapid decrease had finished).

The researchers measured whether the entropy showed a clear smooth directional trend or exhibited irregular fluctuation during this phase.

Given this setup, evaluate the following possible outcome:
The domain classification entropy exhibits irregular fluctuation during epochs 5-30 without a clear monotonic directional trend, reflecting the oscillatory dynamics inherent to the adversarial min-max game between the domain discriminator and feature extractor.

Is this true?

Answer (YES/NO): NO